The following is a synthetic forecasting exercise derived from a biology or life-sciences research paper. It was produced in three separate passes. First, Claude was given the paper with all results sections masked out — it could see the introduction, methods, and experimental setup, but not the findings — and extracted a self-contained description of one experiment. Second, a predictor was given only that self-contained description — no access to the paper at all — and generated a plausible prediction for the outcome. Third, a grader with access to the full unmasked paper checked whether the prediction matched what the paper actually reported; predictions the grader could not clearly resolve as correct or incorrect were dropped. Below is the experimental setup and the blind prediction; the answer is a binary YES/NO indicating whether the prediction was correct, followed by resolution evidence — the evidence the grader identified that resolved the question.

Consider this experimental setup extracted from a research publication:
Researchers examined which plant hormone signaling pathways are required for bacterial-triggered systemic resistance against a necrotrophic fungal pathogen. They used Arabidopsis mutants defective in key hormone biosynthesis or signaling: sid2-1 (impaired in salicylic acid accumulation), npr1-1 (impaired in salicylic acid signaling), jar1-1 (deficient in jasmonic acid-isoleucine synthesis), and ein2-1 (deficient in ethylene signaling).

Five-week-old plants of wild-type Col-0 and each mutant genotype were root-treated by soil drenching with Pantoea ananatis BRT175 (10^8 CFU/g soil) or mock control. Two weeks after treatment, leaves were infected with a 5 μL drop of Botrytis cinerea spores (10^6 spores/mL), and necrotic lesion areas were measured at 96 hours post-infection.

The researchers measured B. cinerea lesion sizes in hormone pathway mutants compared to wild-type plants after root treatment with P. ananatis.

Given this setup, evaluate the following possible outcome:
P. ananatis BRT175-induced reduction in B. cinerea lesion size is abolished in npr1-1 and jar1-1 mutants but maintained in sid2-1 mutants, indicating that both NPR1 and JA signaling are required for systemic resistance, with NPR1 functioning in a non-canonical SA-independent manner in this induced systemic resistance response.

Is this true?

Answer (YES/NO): NO